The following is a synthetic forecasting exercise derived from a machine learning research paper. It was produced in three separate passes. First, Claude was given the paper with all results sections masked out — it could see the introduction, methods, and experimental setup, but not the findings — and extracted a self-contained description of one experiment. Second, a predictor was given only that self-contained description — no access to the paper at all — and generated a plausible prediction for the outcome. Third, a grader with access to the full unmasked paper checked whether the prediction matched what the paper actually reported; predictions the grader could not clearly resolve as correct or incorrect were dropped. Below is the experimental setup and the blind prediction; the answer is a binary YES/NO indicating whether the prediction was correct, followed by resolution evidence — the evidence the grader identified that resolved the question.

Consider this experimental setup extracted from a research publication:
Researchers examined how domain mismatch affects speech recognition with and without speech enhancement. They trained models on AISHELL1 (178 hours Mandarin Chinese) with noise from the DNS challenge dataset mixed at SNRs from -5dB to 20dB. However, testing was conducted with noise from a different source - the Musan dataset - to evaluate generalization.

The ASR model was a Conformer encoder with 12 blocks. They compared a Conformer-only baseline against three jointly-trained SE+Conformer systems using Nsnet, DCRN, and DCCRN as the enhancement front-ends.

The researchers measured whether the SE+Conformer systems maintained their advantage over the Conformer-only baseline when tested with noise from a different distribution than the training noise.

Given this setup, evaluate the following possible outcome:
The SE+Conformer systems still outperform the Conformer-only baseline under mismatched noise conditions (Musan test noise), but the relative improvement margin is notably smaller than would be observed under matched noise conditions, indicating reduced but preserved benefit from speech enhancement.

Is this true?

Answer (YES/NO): NO